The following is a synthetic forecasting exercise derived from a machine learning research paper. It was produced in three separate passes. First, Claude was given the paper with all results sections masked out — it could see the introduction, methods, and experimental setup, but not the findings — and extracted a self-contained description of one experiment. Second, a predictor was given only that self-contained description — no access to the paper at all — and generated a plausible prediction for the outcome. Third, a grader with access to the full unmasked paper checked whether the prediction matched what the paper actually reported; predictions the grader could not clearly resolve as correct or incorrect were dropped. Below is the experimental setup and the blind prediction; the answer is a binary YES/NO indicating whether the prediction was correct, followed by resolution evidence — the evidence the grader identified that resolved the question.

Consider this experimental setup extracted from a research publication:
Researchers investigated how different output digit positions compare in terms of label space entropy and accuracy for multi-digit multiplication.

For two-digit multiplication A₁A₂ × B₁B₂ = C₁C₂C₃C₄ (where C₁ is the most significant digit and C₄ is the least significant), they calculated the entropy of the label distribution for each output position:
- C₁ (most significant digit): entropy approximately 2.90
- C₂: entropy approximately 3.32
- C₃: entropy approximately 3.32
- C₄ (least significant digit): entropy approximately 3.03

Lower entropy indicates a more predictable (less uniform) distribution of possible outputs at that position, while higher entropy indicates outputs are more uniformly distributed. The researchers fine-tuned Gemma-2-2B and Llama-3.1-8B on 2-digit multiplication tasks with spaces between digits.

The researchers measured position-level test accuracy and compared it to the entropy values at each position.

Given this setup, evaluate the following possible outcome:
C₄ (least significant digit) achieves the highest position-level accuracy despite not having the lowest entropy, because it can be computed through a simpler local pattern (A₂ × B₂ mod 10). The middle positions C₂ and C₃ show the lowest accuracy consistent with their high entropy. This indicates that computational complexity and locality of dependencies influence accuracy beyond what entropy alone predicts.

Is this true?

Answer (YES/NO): NO